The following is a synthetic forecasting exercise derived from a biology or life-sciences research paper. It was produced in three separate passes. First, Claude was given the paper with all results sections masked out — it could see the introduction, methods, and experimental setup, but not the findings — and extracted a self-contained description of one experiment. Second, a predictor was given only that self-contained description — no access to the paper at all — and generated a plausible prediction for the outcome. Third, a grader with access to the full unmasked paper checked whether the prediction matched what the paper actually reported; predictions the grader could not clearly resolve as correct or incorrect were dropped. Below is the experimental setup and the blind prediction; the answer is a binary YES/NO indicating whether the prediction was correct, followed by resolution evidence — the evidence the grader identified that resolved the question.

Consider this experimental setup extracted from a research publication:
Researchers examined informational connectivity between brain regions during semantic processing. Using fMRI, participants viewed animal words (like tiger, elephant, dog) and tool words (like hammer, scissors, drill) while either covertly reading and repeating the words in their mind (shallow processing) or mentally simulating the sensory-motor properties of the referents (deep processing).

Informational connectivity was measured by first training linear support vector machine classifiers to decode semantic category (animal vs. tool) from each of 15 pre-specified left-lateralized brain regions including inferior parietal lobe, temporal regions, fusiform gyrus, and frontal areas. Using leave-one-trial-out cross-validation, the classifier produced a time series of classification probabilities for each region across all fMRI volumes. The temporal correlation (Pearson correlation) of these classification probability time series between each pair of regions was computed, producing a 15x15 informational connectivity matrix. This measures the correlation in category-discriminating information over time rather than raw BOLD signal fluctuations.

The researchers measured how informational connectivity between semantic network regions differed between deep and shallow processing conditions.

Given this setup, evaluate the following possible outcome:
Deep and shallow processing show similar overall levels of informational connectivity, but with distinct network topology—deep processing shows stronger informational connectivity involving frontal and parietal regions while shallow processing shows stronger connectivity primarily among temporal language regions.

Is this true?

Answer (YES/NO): NO